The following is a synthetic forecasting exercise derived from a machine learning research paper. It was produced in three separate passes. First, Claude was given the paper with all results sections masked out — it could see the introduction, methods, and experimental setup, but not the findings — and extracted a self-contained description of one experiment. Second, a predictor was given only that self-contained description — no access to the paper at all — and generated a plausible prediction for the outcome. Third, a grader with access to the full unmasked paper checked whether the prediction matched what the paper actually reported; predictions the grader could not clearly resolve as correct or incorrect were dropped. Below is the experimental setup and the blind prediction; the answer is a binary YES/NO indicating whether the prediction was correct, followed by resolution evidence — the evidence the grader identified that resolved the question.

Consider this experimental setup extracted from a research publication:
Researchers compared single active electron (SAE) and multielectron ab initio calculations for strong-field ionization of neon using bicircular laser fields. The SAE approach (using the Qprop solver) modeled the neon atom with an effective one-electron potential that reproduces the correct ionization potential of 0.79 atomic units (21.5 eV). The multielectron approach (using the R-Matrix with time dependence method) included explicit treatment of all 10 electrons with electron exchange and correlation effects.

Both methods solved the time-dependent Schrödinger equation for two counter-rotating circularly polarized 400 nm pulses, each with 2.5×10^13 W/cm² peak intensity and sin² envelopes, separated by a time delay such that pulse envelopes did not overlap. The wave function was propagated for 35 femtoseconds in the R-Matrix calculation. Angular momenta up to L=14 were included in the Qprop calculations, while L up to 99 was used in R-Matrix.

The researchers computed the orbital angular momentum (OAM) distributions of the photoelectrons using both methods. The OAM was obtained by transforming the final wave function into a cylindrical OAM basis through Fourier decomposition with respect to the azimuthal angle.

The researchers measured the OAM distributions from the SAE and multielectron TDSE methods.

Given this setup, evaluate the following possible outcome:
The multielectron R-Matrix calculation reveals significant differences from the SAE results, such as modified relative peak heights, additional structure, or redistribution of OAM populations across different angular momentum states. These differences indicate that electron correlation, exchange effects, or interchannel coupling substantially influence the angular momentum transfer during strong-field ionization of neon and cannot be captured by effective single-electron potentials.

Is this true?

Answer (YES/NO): NO